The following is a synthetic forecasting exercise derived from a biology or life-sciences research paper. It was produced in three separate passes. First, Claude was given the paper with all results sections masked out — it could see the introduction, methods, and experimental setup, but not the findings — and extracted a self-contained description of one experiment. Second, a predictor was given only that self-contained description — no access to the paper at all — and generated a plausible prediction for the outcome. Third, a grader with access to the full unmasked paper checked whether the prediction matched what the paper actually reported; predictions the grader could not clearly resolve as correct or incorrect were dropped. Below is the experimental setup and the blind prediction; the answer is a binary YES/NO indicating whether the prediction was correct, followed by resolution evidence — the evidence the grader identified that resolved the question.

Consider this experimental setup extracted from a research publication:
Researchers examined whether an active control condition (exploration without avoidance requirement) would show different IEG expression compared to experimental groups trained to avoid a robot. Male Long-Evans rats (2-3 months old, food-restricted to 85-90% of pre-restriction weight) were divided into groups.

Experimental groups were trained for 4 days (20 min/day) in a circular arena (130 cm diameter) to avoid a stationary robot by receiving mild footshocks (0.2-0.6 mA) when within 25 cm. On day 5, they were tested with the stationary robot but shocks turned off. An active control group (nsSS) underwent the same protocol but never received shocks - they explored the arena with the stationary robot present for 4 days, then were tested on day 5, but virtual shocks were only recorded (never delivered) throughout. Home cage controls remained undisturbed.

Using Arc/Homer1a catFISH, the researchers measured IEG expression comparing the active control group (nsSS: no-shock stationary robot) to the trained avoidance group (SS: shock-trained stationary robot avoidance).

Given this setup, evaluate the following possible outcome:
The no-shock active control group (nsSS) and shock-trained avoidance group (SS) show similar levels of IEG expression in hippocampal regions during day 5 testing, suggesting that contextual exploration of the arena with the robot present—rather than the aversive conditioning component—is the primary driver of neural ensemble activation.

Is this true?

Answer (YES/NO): YES